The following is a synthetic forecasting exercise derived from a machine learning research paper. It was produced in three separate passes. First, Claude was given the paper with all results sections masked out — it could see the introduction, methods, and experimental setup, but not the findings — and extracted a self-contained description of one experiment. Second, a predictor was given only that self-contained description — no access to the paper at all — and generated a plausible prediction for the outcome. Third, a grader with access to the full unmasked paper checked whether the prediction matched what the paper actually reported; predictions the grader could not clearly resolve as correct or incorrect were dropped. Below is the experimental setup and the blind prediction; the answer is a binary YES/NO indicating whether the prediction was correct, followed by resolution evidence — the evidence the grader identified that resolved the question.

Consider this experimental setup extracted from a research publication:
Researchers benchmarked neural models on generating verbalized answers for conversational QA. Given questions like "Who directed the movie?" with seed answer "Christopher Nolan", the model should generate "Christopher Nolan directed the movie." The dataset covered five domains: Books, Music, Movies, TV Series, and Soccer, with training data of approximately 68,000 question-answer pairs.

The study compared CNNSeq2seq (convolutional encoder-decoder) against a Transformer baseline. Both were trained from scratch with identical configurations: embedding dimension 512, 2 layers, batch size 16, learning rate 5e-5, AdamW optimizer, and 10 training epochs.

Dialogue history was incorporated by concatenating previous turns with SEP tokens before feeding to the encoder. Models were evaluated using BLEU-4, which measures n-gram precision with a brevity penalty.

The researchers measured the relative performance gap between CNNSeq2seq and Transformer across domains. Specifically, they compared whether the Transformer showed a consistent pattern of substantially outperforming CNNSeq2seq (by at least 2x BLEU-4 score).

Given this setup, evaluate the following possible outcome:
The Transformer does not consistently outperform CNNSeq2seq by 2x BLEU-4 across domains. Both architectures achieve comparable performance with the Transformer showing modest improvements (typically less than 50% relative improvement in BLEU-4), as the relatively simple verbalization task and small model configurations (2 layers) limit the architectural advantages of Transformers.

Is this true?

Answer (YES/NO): NO